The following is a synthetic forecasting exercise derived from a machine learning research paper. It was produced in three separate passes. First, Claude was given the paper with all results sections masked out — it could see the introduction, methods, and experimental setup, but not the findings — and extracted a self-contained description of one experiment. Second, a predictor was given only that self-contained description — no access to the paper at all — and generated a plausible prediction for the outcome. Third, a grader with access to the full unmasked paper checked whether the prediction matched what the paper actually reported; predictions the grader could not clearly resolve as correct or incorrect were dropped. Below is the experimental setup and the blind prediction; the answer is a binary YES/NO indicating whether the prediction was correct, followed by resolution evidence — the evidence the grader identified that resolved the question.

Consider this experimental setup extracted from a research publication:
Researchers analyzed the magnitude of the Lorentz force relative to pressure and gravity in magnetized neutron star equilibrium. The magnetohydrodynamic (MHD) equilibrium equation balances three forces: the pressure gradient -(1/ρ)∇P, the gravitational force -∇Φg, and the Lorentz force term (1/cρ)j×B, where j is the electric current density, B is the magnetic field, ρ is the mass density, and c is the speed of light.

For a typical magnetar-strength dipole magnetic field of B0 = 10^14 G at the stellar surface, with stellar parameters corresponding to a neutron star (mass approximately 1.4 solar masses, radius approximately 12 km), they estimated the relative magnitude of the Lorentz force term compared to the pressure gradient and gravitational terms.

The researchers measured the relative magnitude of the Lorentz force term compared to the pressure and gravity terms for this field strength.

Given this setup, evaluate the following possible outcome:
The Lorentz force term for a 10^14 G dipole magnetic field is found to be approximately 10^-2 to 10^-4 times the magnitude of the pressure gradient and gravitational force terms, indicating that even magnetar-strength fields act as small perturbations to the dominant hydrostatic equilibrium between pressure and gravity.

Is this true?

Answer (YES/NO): NO